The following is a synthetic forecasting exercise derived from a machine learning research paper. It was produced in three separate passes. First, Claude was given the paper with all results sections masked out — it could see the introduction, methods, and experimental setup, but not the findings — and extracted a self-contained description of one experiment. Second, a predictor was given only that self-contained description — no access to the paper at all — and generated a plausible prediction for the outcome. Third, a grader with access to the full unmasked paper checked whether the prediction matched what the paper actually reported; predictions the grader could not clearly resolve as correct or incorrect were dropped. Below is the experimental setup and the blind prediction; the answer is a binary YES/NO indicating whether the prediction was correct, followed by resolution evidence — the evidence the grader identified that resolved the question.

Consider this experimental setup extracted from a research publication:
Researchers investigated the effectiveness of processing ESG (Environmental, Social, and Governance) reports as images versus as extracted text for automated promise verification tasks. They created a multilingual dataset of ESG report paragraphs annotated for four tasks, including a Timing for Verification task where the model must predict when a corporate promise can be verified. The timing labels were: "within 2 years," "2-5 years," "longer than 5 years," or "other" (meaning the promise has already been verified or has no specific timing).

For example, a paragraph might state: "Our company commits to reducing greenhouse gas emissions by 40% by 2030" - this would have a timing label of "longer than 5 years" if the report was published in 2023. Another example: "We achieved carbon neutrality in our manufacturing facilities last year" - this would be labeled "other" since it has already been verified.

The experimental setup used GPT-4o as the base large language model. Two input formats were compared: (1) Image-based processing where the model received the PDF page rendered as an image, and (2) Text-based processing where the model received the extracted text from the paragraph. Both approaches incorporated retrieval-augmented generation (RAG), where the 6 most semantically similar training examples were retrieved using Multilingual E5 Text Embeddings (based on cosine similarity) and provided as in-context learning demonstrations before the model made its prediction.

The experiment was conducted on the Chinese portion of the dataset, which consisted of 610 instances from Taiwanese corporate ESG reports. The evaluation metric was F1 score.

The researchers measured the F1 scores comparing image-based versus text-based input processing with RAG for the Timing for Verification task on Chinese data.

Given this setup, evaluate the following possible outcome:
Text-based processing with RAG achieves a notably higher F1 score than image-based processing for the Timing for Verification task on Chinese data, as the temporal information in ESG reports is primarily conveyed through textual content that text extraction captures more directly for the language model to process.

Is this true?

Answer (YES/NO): YES